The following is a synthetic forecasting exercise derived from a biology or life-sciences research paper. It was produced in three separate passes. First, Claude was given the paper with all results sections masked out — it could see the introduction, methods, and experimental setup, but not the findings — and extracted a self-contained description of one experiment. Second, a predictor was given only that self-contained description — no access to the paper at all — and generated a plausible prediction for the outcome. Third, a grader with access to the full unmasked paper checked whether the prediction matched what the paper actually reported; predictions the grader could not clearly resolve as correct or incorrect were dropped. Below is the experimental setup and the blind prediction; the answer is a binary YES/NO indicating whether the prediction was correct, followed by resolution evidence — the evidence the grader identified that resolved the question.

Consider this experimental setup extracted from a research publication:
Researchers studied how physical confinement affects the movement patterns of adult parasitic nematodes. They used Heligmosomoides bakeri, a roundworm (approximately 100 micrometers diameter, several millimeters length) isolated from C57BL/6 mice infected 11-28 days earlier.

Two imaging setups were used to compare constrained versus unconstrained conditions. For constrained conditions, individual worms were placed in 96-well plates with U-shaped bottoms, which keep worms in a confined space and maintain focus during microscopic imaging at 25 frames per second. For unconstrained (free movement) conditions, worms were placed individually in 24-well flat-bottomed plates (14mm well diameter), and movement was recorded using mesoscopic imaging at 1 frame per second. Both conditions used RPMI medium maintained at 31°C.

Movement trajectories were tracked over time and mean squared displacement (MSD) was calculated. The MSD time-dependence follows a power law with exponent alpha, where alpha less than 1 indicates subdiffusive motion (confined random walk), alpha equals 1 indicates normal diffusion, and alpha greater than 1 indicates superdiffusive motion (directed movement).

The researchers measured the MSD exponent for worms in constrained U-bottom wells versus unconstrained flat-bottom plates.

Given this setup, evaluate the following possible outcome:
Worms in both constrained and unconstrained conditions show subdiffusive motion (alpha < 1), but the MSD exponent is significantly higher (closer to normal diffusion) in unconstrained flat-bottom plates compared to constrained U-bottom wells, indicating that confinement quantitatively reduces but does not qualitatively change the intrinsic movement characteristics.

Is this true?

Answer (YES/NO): NO